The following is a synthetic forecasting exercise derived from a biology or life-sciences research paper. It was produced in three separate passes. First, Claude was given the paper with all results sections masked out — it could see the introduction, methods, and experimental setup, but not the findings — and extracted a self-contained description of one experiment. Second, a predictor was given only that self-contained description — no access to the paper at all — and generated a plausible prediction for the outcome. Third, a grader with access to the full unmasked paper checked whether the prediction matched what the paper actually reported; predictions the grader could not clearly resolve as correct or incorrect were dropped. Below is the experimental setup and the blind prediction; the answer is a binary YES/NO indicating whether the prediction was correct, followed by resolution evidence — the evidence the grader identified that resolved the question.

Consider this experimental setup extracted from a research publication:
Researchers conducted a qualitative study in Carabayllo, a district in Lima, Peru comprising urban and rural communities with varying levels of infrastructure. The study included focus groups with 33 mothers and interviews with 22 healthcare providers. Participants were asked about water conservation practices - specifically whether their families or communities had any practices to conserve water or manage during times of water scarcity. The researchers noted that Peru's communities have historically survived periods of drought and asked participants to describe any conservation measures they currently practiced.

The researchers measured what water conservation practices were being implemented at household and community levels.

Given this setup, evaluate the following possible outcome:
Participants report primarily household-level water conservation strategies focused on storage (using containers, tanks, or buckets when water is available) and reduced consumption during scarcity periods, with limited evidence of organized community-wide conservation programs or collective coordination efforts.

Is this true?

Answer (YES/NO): NO